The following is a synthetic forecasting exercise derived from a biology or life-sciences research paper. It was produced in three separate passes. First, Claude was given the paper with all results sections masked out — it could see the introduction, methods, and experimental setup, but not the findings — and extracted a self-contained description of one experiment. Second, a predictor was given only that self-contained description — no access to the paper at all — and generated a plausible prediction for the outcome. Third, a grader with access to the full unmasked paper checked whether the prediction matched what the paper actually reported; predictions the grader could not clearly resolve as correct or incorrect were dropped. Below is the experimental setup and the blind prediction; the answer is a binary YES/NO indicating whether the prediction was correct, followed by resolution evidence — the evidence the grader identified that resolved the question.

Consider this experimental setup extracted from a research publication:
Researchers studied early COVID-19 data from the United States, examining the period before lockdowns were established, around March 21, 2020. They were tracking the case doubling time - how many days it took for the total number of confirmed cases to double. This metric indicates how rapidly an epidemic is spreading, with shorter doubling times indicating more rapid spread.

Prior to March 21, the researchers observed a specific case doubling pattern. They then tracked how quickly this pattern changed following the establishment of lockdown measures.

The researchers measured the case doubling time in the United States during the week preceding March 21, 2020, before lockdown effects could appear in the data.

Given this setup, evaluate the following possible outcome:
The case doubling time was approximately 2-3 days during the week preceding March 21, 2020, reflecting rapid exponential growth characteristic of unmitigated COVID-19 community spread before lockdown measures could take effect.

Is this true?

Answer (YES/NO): YES